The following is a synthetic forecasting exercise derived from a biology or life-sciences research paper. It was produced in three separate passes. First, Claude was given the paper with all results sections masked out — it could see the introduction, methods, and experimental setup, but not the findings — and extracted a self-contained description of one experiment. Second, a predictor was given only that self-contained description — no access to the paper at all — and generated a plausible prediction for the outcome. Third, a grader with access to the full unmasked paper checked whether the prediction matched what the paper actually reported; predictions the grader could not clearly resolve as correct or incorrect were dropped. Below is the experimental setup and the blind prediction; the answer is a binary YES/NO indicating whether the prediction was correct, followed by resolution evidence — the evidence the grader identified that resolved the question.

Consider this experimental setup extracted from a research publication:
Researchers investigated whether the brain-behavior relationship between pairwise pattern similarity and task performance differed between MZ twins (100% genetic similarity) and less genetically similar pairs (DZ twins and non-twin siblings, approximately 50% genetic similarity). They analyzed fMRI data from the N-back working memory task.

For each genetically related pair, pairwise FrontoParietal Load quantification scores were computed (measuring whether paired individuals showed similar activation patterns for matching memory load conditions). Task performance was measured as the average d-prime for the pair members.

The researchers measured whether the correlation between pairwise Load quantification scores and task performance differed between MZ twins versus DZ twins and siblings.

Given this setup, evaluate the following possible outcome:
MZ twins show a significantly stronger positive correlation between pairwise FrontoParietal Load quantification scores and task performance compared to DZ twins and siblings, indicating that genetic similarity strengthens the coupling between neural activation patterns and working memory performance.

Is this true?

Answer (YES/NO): NO